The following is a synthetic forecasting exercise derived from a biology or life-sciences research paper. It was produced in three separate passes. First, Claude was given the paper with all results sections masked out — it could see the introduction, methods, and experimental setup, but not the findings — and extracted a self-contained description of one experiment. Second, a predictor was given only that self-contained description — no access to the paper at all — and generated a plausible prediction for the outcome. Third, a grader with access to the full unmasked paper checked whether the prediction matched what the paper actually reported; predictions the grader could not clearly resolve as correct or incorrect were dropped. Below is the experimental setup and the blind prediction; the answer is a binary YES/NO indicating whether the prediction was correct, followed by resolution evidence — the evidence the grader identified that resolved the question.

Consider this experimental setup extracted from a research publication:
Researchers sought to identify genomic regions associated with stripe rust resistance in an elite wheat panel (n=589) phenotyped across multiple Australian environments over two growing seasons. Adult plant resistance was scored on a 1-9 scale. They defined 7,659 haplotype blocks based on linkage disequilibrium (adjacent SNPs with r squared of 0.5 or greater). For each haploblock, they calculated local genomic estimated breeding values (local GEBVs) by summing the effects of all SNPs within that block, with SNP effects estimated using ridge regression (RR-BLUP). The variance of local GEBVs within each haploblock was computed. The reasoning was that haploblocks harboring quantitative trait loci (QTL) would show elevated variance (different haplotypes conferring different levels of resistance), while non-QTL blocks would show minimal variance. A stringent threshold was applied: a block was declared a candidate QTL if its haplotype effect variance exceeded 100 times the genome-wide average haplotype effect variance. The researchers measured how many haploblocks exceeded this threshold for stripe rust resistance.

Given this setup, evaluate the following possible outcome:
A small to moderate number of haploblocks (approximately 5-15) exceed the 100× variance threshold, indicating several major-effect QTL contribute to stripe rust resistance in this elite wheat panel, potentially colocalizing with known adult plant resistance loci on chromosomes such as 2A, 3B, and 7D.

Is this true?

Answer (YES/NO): NO